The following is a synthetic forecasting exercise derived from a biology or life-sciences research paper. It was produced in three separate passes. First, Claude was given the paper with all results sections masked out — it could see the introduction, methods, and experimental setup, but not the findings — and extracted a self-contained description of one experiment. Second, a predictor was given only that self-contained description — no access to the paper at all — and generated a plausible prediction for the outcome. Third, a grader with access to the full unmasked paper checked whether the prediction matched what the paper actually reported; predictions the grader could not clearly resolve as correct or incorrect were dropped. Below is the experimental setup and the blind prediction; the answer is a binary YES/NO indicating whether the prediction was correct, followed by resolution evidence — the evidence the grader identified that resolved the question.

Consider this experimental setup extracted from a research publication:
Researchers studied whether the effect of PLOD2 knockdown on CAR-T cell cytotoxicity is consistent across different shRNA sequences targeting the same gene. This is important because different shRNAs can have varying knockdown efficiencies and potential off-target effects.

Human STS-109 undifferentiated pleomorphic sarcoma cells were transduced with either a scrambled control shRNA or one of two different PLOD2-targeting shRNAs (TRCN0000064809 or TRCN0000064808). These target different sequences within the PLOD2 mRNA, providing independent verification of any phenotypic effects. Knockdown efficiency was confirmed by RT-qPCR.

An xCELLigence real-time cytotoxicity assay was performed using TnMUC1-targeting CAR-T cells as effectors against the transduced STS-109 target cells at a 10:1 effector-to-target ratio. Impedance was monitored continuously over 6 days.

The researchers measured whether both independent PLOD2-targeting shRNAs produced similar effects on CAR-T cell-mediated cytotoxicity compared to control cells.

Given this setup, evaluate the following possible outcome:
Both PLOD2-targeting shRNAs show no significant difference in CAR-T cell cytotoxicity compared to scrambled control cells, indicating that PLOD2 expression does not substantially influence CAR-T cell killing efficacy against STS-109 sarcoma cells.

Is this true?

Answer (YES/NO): NO